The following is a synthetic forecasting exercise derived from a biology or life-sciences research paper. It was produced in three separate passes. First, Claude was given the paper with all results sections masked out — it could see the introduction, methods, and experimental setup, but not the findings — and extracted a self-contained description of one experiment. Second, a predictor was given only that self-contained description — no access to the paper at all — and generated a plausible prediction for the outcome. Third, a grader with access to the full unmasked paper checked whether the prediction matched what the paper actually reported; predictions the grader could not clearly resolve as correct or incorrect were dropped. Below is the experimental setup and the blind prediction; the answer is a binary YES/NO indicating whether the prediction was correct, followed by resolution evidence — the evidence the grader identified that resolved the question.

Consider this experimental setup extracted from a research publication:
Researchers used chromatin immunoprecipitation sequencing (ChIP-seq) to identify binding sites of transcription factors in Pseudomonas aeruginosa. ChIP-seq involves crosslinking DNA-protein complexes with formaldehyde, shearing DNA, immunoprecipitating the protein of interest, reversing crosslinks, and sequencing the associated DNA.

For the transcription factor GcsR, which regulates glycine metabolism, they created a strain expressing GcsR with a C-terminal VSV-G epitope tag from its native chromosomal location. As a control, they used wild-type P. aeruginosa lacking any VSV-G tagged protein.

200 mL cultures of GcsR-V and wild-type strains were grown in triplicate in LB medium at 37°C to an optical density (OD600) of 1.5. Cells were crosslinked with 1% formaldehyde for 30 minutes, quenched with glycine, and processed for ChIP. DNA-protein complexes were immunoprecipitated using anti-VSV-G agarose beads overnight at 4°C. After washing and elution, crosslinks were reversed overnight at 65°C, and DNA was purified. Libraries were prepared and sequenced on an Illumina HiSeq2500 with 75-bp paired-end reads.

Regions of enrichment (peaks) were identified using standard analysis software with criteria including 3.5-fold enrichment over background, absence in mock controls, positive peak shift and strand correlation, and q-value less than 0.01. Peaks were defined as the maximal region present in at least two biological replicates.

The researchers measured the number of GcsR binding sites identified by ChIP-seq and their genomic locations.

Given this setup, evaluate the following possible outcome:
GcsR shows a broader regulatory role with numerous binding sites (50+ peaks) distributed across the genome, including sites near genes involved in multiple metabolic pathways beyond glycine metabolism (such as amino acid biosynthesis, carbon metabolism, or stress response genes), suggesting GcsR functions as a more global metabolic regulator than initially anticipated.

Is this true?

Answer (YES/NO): NO